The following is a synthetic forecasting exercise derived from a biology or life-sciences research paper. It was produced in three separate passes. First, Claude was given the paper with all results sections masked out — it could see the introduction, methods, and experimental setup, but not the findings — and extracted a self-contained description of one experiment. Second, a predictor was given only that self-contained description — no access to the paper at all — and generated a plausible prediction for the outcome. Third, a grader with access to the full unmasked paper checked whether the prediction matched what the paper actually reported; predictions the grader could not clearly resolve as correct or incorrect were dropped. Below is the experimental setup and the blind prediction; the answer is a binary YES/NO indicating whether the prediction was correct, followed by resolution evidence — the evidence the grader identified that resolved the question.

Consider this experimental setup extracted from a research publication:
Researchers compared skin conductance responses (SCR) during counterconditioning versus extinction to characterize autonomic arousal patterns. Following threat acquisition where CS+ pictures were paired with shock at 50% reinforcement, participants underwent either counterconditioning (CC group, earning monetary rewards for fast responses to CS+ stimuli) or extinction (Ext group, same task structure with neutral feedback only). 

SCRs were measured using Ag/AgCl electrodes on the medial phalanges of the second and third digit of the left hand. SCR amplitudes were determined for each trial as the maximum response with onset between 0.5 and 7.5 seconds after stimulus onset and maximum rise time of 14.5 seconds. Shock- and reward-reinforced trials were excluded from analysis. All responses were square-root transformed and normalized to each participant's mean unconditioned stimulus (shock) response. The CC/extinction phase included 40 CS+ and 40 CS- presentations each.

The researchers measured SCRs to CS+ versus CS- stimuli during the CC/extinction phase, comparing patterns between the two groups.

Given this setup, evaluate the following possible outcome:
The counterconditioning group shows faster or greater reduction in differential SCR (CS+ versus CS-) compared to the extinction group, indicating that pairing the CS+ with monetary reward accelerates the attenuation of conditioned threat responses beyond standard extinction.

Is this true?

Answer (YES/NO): NO